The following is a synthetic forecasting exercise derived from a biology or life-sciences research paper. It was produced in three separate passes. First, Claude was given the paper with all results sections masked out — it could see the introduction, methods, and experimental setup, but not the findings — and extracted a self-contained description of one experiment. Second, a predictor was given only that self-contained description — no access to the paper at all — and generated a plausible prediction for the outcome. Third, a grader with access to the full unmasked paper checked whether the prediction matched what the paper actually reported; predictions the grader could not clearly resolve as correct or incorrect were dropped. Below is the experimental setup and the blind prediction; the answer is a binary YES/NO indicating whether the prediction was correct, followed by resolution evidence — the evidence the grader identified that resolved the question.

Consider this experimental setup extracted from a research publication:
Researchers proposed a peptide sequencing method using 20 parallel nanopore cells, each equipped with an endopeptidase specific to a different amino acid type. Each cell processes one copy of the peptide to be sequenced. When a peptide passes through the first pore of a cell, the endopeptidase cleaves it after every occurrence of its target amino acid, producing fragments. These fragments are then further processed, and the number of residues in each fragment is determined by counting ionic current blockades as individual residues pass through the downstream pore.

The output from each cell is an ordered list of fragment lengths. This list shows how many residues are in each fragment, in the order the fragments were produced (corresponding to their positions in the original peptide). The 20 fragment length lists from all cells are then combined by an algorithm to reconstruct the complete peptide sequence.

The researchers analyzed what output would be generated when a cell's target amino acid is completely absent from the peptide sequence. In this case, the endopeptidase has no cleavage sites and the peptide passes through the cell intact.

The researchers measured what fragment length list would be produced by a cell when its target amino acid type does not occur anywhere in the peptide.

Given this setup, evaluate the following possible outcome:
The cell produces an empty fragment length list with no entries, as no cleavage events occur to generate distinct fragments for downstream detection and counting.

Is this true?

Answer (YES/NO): NO